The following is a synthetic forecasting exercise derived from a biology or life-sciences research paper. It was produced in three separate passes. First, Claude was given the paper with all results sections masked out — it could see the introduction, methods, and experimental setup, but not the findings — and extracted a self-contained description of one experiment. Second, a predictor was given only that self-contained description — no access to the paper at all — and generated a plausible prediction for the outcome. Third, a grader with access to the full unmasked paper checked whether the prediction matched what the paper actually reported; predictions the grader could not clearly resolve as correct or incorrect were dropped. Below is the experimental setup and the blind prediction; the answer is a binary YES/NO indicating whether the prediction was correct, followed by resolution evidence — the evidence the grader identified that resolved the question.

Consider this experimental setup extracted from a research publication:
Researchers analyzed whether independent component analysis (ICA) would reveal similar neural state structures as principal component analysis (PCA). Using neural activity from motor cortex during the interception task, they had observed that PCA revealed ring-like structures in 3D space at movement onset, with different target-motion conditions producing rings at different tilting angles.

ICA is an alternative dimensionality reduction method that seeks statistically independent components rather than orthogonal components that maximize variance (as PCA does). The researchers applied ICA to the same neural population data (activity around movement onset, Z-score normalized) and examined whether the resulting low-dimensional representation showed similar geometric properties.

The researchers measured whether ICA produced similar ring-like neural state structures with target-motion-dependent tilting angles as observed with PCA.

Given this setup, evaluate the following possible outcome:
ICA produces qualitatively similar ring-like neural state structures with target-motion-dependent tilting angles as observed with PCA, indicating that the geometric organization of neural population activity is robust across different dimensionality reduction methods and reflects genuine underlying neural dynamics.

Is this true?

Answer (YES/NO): YES